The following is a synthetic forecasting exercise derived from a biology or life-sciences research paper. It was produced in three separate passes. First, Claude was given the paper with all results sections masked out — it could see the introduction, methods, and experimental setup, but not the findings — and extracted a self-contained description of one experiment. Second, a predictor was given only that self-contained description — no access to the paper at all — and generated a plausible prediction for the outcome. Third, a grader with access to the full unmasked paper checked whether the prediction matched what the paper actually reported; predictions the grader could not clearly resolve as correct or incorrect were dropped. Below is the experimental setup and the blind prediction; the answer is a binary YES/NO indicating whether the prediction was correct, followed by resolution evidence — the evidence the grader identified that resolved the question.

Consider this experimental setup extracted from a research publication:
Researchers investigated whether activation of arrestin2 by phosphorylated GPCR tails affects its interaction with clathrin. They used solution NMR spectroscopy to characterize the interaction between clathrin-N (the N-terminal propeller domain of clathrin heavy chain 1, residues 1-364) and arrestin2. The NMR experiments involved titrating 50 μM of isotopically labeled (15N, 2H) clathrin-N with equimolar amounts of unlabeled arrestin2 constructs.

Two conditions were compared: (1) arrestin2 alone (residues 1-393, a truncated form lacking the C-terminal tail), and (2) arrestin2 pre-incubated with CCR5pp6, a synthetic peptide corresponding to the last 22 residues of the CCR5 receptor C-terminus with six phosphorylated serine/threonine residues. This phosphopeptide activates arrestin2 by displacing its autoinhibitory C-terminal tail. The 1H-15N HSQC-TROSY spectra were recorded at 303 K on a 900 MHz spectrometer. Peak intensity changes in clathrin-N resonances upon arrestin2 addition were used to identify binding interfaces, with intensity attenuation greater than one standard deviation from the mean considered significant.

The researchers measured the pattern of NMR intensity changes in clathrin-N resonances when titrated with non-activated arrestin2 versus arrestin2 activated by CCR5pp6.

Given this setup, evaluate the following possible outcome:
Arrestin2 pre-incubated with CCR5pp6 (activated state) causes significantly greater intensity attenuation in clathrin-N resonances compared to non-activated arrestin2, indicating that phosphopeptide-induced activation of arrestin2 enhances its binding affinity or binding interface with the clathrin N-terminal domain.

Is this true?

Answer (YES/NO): NO